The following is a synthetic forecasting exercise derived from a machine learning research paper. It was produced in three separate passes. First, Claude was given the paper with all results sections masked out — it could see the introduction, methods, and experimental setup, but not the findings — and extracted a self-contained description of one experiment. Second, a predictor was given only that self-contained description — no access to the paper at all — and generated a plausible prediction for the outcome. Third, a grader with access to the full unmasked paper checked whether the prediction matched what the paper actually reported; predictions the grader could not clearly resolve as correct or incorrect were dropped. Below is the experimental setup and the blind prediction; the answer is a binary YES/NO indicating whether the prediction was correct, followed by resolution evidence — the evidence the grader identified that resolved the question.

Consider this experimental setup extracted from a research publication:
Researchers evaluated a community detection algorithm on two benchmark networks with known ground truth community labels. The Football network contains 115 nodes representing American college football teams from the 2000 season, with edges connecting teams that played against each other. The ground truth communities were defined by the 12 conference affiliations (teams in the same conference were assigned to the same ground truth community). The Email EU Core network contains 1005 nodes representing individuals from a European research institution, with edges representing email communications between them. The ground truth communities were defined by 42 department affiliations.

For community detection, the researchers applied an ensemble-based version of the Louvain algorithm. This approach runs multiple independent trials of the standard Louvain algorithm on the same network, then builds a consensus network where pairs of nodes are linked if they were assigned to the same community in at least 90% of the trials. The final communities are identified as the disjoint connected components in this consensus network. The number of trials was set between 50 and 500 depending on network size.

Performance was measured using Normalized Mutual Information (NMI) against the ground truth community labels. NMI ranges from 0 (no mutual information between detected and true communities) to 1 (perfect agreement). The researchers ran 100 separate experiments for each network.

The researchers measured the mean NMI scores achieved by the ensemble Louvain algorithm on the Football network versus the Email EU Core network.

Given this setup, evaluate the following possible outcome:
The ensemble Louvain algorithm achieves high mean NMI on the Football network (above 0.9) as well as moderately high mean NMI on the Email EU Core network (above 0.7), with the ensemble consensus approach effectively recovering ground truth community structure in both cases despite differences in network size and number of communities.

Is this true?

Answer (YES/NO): YES